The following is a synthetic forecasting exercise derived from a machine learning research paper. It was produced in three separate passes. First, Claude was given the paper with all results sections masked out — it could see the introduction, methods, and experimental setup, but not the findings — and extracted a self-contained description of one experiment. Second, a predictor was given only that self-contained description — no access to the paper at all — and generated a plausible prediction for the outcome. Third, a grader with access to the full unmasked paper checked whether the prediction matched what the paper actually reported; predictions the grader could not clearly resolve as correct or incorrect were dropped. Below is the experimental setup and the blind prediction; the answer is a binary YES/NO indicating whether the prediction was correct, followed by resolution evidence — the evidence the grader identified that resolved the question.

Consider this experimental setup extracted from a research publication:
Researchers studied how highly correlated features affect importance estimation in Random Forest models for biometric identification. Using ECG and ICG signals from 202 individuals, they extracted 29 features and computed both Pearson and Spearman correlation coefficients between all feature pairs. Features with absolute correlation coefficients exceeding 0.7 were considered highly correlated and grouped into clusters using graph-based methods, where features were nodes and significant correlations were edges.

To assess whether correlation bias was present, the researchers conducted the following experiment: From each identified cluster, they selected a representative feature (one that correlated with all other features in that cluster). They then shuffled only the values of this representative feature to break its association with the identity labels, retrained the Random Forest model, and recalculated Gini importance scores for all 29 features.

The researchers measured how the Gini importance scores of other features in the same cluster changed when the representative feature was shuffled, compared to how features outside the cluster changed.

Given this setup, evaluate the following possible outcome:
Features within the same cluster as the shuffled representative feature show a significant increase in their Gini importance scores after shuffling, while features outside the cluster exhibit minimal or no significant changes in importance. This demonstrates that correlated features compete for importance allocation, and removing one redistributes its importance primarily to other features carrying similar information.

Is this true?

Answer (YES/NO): NO